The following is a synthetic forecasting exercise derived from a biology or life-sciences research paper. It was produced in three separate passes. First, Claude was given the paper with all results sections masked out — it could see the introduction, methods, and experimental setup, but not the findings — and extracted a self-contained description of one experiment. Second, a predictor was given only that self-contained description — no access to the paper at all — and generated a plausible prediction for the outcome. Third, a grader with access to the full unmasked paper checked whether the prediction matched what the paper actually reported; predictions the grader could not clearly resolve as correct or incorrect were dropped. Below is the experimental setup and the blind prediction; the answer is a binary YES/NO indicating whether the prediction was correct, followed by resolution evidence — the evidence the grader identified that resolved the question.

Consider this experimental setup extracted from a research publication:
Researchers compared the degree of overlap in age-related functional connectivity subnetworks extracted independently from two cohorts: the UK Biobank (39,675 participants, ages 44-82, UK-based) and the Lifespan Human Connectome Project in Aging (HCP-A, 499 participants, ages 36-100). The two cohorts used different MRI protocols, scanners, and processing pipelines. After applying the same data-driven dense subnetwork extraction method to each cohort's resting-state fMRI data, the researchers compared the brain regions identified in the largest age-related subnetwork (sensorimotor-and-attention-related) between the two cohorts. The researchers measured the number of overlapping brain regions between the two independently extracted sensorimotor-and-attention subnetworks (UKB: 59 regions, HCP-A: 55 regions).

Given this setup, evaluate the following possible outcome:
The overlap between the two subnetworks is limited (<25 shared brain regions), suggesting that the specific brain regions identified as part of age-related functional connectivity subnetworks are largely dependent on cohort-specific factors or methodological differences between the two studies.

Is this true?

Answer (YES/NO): NO